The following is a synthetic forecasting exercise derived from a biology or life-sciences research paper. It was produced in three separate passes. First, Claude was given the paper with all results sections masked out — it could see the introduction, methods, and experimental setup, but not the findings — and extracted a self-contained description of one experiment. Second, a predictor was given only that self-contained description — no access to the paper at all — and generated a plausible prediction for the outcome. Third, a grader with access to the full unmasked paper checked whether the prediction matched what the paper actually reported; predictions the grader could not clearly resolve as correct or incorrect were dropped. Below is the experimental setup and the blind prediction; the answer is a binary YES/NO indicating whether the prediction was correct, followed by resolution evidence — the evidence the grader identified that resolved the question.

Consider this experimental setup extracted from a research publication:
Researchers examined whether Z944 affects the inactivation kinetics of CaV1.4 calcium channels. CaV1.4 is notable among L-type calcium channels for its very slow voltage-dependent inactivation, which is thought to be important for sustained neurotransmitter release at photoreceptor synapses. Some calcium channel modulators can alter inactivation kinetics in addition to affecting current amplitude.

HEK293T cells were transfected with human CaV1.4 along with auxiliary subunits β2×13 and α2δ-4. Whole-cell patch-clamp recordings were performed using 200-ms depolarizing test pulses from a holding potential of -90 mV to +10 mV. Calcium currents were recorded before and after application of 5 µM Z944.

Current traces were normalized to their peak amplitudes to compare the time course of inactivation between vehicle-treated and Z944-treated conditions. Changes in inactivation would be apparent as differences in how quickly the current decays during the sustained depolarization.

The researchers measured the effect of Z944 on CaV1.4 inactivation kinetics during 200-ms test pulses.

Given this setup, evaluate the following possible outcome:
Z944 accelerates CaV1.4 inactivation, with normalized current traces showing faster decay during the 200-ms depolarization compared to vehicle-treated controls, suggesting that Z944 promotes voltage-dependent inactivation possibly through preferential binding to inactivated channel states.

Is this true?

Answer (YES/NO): NO